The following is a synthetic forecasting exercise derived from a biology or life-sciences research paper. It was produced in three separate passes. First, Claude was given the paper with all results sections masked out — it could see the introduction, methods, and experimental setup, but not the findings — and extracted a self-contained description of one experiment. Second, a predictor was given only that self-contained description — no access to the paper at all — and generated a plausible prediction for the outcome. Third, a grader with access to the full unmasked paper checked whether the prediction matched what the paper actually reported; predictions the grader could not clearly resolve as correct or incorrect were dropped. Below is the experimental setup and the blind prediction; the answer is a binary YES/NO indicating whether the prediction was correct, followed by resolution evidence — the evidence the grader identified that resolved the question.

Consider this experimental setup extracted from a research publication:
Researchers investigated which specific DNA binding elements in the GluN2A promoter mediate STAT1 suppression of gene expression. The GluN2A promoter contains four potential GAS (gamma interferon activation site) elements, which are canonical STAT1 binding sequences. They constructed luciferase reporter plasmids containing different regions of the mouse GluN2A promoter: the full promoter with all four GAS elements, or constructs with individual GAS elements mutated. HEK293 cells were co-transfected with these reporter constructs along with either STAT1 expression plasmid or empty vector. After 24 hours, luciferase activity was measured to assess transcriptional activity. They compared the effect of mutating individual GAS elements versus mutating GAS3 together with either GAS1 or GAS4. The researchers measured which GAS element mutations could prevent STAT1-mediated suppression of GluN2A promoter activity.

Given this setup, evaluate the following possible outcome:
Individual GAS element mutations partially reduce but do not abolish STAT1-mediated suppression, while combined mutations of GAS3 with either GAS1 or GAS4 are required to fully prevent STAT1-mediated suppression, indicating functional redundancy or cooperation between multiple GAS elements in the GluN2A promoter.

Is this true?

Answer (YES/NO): NO